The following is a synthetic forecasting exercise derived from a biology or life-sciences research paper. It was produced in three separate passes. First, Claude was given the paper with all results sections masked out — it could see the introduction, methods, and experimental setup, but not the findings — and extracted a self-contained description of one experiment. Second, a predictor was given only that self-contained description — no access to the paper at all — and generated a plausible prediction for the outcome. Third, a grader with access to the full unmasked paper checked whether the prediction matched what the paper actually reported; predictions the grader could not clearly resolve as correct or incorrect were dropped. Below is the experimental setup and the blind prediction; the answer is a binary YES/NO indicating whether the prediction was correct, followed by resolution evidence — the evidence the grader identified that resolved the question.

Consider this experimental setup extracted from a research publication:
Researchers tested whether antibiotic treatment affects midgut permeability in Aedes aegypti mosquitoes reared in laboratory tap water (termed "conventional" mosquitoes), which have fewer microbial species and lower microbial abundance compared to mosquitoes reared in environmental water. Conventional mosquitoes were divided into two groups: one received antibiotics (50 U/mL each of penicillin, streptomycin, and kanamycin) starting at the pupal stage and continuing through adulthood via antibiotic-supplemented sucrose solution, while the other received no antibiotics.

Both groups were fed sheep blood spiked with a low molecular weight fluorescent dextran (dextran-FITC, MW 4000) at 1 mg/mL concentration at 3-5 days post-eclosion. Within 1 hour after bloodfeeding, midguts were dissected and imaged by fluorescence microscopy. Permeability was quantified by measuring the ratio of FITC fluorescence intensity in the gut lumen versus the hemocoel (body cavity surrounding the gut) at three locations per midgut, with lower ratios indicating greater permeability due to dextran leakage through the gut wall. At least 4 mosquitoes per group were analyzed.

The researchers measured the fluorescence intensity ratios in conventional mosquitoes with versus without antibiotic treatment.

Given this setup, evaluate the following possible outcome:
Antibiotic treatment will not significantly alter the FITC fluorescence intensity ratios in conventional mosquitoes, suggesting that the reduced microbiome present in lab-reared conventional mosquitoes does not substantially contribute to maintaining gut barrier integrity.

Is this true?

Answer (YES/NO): YES